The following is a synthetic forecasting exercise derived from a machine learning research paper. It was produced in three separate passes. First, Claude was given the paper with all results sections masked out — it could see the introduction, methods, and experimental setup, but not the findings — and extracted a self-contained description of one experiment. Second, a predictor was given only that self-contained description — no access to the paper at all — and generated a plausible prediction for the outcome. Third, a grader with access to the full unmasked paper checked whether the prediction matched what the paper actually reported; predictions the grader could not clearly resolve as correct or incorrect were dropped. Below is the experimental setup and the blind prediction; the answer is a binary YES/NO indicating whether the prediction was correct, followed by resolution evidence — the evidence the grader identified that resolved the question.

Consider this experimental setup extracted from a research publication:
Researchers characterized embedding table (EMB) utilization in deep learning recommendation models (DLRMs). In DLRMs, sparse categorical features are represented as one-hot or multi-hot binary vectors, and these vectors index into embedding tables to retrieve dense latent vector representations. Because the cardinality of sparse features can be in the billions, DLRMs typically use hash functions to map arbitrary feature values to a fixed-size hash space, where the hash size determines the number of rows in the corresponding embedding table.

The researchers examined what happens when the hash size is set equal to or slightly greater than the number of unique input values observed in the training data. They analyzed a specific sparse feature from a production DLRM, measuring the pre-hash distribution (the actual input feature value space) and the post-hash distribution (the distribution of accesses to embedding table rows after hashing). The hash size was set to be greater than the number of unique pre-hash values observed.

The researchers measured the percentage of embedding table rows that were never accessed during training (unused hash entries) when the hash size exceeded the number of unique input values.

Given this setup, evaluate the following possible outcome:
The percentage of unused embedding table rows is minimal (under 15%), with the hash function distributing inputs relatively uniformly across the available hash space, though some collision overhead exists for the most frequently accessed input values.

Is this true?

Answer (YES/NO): NO